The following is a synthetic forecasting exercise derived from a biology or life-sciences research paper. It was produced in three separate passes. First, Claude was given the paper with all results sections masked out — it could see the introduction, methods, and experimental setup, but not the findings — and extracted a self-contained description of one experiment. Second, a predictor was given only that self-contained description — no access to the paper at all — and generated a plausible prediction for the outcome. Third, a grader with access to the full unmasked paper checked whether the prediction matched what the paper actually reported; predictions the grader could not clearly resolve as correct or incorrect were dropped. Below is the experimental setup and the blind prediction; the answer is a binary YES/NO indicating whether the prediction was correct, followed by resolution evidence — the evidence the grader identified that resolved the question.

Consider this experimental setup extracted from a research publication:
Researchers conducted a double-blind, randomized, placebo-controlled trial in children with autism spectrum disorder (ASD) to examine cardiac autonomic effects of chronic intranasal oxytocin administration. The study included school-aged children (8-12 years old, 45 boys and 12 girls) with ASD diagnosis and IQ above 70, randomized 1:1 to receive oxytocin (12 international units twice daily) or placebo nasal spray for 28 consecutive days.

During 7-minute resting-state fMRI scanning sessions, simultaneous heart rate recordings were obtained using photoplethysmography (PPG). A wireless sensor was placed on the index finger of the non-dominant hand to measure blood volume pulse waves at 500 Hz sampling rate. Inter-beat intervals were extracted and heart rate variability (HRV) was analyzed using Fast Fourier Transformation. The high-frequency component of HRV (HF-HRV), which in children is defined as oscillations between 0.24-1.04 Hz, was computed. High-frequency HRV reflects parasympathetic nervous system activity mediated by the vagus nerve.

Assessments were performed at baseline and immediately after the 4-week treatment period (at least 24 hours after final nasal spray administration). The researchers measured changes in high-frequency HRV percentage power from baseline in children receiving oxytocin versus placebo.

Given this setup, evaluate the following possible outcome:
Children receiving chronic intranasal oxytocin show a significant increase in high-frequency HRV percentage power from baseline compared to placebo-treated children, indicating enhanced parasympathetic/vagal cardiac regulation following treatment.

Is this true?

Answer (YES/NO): YES